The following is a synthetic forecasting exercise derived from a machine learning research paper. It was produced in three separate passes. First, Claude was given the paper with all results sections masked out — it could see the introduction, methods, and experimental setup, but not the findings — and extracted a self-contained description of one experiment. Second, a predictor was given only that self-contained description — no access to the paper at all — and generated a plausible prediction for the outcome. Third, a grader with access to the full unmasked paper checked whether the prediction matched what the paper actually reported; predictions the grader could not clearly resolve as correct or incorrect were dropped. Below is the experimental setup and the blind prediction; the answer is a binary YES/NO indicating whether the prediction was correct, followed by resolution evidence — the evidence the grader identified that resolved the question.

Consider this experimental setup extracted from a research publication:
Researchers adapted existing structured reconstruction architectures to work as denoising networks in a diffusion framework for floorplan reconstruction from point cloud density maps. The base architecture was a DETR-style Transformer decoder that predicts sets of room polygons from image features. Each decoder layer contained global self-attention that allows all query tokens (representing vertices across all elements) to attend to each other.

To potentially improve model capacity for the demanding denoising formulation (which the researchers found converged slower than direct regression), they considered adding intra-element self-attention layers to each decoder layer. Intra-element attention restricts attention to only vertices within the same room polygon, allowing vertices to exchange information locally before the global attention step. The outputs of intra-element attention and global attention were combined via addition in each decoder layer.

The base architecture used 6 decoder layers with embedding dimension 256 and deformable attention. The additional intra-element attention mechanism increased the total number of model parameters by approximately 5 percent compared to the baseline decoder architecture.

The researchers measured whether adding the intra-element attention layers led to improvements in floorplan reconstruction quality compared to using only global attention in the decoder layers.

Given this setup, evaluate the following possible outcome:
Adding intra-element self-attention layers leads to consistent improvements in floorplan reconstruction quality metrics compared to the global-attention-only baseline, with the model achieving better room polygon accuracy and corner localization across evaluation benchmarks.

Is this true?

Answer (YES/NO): YES